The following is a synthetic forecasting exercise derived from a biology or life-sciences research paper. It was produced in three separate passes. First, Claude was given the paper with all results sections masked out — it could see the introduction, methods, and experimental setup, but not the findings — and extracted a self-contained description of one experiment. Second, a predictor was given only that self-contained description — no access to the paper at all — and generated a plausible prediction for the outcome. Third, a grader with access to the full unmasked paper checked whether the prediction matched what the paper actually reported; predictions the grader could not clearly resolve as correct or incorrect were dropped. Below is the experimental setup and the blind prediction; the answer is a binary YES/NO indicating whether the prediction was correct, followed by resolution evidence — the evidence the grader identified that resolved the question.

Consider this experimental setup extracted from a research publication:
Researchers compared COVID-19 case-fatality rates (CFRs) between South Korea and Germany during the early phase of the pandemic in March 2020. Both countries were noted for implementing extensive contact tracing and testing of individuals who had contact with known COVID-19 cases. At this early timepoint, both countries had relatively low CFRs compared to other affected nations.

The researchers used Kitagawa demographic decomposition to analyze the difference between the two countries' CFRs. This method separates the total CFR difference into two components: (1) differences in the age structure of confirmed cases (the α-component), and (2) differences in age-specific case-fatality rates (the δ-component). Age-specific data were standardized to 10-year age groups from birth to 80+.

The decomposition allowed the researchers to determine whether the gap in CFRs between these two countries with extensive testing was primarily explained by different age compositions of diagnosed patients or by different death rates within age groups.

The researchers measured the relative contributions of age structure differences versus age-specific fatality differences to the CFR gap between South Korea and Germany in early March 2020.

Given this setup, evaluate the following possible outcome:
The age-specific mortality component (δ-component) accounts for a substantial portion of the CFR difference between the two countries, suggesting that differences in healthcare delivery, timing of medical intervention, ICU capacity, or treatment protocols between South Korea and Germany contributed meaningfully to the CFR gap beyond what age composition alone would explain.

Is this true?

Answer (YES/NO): YES